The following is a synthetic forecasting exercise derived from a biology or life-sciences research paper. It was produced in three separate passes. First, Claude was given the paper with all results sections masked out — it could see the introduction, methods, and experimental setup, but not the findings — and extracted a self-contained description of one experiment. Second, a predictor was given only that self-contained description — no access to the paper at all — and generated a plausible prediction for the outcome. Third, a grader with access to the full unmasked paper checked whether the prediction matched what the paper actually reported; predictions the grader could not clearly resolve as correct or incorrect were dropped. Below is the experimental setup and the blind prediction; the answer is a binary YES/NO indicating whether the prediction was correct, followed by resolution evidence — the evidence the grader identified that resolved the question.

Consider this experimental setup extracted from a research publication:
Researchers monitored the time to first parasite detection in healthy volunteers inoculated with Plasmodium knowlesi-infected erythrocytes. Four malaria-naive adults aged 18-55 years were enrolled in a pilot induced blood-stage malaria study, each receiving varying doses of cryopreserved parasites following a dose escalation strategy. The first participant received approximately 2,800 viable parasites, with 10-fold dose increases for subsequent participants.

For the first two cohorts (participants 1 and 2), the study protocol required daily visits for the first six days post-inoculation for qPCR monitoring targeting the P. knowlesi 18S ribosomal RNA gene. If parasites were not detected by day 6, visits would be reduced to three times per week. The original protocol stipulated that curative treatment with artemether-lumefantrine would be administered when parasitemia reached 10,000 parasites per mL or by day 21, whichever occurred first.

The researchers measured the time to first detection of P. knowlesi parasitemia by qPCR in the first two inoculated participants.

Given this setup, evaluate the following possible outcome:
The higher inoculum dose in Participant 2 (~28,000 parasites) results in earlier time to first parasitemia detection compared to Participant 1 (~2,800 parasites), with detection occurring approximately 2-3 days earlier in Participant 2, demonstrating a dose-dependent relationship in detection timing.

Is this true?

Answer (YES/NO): NO